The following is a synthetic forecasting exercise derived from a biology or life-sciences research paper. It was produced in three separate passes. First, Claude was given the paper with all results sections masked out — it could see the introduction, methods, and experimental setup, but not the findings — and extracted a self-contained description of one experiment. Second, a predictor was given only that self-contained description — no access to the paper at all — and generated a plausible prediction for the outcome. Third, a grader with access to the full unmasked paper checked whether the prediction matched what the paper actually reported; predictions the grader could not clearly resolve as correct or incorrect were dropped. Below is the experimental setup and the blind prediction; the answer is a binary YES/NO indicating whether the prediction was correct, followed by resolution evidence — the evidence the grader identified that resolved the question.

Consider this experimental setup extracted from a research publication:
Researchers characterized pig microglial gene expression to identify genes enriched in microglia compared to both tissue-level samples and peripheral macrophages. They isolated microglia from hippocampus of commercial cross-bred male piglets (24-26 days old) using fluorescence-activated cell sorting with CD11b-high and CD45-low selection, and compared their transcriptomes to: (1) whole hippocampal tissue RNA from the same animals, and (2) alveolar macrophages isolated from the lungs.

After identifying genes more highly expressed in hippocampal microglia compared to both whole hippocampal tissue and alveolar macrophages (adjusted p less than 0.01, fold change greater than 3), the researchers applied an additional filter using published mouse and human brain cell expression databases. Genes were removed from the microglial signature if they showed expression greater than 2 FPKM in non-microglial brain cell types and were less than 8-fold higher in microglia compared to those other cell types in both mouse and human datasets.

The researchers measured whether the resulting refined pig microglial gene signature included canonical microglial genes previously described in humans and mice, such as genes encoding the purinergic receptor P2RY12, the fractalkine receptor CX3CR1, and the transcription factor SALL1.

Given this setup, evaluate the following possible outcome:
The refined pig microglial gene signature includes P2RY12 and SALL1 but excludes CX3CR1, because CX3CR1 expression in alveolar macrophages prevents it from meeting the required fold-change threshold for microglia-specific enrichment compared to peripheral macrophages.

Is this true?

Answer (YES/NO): NO